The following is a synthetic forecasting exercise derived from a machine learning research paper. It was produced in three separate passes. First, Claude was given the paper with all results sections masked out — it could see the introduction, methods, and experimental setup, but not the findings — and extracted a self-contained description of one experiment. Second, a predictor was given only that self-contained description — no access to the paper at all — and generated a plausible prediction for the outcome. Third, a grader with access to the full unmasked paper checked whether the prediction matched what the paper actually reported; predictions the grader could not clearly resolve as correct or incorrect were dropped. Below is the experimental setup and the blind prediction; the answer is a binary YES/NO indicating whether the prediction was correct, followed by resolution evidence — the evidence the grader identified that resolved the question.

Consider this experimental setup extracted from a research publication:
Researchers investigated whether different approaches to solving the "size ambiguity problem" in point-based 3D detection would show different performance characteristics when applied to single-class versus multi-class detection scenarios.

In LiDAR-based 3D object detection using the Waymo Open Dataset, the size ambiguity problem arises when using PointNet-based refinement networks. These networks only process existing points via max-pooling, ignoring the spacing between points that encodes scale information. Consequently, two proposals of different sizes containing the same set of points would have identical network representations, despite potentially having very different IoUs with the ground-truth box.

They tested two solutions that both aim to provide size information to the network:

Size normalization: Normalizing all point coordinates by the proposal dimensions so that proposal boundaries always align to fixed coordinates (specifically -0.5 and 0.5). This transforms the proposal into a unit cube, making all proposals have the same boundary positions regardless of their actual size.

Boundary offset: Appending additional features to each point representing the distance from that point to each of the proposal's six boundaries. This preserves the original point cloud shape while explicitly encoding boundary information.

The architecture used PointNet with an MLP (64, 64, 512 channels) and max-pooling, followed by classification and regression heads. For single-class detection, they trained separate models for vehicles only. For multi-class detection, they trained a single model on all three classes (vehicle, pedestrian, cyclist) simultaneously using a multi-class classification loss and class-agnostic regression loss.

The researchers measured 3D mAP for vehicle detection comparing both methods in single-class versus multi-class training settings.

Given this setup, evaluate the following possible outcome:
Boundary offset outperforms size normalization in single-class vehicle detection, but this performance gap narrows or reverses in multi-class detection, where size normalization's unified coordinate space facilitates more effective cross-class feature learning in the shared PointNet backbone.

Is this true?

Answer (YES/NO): NO